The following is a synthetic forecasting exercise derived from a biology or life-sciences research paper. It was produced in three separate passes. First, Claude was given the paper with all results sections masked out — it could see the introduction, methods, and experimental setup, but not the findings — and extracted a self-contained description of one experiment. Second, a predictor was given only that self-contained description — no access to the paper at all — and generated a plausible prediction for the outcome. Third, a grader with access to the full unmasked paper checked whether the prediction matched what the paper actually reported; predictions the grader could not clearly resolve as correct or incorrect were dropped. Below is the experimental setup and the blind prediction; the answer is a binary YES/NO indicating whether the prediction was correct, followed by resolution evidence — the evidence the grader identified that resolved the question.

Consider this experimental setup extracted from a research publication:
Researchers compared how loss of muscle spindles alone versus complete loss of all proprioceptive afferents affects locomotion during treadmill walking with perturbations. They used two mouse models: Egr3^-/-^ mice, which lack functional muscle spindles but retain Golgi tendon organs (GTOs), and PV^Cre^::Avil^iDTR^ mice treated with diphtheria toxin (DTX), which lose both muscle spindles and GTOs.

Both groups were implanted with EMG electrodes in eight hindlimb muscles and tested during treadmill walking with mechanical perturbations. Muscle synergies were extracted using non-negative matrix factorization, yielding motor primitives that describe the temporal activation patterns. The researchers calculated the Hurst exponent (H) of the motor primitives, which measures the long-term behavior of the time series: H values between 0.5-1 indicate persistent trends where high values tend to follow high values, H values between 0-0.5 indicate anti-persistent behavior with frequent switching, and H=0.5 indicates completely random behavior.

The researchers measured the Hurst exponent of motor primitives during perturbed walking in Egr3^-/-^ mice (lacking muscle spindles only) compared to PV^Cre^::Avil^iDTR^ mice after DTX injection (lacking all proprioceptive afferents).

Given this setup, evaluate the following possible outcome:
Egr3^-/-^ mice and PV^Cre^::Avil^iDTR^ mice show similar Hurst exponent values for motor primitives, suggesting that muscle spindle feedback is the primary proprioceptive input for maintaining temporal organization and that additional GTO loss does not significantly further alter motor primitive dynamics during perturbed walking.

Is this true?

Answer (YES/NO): YES